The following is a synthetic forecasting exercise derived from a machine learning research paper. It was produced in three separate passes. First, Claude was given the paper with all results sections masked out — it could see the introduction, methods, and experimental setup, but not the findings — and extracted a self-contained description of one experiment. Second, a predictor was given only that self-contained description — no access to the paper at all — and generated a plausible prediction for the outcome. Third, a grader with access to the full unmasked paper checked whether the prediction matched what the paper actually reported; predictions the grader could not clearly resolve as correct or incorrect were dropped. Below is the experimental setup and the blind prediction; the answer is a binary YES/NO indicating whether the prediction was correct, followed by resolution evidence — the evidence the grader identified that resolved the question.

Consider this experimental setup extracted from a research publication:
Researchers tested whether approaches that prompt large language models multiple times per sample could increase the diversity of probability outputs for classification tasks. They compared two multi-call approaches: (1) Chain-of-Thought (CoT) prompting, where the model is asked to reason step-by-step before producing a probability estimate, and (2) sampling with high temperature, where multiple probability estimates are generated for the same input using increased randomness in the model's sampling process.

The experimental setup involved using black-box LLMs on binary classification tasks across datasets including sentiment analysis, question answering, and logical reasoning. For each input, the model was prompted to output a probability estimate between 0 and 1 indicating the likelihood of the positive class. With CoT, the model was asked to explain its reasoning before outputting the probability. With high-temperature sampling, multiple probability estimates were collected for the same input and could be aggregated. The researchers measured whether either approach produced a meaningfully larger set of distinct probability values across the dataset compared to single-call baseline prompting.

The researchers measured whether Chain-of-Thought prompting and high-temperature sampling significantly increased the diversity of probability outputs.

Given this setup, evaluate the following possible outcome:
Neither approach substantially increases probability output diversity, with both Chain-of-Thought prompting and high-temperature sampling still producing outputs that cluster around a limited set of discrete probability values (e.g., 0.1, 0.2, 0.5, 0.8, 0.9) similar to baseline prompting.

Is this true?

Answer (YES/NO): NO